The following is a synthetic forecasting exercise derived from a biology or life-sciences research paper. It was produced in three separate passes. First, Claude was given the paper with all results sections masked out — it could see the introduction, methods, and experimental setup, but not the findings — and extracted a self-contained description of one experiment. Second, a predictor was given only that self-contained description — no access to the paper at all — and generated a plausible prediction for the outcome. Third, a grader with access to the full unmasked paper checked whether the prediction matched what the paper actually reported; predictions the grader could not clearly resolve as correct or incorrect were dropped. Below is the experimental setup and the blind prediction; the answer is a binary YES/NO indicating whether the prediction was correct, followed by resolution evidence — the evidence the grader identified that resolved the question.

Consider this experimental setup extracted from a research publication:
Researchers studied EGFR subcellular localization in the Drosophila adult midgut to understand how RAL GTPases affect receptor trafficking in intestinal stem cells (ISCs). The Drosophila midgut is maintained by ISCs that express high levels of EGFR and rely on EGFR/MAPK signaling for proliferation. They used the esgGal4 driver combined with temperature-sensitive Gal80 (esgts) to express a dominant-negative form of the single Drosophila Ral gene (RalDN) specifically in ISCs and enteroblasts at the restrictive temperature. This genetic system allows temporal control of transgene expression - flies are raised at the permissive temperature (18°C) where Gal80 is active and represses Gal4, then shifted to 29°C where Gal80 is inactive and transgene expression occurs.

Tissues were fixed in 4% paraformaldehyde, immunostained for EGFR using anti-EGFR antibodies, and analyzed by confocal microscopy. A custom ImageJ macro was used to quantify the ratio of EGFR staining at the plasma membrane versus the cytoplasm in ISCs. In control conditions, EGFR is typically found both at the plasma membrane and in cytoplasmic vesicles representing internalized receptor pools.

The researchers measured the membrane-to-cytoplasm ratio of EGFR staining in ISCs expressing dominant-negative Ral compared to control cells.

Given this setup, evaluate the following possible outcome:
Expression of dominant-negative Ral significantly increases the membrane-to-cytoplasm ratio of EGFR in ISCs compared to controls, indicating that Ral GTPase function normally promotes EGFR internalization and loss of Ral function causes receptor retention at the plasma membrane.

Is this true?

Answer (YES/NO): YES